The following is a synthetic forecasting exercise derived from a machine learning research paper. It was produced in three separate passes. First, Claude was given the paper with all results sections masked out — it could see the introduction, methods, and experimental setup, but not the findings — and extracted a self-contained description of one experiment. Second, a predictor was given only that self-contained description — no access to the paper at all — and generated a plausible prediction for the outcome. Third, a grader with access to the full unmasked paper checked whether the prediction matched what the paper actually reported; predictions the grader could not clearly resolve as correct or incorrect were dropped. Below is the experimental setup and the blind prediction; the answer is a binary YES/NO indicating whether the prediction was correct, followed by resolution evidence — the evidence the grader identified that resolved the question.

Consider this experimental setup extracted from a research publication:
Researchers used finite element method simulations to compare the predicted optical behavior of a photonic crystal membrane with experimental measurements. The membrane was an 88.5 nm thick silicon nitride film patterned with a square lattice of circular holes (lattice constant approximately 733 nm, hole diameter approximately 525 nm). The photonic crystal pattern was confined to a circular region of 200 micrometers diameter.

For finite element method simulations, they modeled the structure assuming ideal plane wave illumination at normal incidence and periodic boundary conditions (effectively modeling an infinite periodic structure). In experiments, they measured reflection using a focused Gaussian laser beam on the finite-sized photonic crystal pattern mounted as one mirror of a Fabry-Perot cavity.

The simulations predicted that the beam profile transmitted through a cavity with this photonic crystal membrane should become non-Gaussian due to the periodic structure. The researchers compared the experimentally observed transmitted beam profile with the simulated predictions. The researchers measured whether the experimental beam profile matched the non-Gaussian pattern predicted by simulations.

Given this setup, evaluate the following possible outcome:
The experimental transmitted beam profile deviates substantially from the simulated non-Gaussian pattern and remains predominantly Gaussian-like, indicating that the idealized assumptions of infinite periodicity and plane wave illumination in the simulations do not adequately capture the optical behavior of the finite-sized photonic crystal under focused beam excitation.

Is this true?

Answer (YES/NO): NO